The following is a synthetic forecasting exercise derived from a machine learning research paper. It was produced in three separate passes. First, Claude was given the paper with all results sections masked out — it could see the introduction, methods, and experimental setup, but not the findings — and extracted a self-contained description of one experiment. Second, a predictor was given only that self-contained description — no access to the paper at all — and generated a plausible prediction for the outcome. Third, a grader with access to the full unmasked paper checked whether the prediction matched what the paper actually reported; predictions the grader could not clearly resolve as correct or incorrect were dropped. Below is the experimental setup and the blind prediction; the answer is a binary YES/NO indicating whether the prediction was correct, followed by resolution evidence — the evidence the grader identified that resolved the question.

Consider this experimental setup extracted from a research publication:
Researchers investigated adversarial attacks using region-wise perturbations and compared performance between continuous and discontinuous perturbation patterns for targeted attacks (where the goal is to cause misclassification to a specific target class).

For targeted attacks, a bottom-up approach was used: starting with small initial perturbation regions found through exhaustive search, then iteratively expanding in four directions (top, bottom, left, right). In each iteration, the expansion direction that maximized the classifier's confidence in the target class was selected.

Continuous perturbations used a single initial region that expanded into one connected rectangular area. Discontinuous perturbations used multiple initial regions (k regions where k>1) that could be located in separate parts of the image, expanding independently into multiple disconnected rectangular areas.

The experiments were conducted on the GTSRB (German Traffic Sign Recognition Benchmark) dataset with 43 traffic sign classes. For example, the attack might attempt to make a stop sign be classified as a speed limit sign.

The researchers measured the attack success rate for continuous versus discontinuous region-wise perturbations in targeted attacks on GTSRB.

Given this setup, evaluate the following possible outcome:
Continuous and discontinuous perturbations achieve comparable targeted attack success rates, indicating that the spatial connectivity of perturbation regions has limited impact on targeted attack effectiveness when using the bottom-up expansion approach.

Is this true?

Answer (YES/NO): NO